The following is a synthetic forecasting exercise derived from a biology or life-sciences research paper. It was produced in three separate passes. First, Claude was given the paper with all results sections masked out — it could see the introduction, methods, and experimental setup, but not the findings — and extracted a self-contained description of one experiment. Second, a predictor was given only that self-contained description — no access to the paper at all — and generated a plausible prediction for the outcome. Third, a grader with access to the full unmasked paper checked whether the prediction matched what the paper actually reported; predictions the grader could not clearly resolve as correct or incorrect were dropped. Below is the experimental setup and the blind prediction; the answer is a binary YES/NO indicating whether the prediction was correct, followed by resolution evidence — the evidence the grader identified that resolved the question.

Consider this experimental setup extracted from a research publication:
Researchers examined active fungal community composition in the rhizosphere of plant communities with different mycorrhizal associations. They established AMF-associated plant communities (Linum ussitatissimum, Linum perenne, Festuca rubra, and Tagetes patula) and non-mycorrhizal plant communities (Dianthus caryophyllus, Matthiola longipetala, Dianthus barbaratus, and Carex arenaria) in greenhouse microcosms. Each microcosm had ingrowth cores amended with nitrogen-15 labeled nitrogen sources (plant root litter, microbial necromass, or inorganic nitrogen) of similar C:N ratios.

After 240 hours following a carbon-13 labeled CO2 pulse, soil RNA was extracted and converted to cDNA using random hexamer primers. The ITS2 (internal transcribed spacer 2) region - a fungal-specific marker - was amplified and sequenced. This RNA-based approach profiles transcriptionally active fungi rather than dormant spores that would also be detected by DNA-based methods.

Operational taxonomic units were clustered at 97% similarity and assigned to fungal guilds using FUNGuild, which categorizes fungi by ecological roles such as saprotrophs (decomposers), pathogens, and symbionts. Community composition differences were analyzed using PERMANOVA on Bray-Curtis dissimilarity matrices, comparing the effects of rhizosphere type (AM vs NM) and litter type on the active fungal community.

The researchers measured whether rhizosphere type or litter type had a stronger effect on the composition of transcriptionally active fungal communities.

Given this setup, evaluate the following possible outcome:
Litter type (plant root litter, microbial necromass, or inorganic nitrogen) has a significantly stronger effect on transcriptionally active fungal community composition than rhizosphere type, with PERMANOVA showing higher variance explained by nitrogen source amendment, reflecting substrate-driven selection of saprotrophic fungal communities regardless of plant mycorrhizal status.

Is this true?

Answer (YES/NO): NO